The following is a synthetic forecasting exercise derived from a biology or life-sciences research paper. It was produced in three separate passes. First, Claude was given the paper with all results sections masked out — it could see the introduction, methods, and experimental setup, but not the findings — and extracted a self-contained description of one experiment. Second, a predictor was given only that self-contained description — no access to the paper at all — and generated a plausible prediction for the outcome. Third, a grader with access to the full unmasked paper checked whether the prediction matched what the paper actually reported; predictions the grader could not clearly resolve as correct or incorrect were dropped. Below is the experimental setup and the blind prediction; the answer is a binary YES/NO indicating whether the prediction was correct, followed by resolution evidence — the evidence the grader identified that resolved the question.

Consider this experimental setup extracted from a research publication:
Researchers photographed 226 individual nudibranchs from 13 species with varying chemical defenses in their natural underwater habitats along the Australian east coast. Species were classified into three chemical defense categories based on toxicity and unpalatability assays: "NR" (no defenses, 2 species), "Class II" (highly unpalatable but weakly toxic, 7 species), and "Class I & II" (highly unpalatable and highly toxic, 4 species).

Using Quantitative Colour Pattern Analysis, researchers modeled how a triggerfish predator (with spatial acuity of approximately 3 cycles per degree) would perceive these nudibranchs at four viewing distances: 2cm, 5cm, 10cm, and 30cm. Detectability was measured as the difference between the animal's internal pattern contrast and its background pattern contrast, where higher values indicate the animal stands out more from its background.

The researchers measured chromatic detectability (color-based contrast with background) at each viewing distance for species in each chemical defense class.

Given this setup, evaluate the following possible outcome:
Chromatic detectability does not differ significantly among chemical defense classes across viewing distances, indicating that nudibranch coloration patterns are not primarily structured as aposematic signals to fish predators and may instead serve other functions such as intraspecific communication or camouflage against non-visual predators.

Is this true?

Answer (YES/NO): NO